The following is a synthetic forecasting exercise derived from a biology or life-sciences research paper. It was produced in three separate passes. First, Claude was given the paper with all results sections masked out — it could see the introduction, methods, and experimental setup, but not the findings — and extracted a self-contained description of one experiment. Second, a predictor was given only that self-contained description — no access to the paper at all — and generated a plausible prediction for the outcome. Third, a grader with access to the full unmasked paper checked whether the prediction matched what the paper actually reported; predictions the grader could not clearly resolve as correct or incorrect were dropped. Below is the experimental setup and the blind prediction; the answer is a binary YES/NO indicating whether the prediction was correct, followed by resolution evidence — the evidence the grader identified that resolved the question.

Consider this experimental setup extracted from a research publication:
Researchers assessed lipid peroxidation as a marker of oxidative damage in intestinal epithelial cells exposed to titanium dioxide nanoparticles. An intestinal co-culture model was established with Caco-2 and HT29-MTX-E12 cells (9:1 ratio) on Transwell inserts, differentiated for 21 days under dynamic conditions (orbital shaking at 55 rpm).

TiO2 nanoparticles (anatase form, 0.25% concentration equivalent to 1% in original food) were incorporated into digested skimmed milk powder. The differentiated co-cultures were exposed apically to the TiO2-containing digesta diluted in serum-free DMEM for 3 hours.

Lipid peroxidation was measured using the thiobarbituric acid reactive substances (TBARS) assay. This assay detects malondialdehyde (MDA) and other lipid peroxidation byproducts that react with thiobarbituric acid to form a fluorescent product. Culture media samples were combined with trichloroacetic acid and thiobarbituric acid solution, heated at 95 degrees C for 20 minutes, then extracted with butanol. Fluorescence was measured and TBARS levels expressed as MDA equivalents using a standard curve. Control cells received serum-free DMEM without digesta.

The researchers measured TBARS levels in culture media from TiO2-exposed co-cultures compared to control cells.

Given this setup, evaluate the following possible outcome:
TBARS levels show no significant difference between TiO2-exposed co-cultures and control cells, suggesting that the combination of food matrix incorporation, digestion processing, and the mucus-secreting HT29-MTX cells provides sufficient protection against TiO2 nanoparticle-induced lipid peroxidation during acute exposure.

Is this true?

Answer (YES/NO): NO